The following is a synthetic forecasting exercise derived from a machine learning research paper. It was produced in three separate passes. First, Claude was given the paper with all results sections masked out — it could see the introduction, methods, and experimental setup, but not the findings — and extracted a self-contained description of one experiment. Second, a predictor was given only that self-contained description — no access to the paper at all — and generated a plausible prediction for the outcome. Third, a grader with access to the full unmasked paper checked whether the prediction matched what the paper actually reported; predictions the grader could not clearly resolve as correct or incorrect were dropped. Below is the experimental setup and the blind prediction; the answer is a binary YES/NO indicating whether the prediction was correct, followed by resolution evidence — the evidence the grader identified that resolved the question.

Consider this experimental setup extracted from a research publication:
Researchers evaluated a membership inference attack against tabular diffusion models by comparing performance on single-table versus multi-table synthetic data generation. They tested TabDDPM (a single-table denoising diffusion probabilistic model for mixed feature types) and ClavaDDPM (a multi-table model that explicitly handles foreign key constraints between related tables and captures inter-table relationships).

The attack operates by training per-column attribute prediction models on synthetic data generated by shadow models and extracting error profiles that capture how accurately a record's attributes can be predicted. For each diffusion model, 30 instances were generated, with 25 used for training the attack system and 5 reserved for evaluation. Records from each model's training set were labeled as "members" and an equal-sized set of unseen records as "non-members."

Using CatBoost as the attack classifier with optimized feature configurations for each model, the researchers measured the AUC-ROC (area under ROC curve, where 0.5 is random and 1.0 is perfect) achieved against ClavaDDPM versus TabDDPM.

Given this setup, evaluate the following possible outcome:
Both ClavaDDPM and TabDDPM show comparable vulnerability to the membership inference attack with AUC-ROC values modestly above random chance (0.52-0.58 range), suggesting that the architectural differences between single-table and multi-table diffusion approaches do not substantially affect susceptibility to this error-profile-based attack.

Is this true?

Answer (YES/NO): NO